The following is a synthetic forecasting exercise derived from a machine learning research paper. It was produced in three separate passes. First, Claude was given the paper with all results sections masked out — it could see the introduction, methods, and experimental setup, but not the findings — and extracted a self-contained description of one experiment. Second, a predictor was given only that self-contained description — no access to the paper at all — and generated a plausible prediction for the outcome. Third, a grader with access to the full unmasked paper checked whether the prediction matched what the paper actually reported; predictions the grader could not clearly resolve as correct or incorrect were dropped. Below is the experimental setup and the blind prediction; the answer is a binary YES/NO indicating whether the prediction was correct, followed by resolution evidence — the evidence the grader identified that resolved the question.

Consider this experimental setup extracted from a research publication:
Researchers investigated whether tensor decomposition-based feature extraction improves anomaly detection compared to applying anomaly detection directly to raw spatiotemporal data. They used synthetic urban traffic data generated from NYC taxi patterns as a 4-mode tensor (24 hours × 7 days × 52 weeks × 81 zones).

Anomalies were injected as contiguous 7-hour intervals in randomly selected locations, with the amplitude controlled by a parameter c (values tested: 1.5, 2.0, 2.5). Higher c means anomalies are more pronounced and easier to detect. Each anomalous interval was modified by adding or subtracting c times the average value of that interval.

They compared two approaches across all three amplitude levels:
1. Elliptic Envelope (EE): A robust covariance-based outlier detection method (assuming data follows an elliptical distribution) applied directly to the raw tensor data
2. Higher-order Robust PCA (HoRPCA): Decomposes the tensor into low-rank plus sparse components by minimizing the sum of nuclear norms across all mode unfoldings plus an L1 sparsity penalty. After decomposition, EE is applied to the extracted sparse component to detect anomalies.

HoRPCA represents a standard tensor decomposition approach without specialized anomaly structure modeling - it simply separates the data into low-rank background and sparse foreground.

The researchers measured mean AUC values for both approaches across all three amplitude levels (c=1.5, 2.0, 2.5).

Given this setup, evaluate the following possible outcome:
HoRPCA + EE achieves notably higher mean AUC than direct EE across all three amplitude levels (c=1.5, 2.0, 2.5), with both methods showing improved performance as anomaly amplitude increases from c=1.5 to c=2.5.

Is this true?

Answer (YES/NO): NO